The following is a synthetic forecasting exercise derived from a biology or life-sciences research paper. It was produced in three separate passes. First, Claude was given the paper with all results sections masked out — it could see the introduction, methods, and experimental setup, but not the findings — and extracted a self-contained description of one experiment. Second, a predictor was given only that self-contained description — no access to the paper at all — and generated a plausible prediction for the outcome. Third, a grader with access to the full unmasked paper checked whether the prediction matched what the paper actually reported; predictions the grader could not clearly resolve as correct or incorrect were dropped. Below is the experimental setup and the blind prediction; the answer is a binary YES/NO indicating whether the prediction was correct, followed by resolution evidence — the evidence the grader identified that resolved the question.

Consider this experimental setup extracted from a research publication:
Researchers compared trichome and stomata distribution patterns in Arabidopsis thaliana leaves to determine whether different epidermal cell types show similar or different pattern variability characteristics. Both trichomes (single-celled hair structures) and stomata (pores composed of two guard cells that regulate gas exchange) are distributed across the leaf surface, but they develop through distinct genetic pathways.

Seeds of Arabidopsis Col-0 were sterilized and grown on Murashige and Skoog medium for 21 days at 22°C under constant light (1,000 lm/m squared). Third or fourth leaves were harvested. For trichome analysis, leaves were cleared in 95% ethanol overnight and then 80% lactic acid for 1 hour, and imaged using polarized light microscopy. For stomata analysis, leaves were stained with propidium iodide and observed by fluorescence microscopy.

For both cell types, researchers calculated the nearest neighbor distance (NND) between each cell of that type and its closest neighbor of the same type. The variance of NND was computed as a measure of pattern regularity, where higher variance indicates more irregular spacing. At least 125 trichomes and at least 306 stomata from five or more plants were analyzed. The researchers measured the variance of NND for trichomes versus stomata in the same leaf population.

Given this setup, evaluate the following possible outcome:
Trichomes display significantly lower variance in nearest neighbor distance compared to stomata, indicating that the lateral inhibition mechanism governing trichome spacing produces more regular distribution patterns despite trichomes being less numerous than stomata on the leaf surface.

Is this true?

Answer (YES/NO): NO